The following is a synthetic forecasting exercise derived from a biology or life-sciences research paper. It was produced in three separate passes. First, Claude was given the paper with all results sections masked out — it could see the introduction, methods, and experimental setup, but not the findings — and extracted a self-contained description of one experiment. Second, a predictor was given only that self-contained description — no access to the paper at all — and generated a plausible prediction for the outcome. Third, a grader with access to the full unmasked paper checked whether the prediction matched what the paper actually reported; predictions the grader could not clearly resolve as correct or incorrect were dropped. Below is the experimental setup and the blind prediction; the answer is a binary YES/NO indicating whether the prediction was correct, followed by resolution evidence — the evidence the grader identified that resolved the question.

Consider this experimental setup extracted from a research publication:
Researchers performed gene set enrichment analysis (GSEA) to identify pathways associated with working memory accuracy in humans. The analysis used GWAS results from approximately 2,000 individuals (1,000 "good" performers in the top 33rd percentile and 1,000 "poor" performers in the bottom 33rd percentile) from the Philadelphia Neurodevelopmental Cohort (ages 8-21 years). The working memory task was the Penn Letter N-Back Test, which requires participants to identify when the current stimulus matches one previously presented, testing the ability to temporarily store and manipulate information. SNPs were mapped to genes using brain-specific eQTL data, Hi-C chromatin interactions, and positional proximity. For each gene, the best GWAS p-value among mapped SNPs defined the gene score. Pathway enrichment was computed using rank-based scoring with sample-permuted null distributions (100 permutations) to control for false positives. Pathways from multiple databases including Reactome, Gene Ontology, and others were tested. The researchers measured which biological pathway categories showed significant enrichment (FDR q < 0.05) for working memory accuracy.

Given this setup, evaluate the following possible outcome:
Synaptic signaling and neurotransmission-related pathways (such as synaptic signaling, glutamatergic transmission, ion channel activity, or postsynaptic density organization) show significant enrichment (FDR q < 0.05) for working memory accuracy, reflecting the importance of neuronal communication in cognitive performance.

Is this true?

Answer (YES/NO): NO